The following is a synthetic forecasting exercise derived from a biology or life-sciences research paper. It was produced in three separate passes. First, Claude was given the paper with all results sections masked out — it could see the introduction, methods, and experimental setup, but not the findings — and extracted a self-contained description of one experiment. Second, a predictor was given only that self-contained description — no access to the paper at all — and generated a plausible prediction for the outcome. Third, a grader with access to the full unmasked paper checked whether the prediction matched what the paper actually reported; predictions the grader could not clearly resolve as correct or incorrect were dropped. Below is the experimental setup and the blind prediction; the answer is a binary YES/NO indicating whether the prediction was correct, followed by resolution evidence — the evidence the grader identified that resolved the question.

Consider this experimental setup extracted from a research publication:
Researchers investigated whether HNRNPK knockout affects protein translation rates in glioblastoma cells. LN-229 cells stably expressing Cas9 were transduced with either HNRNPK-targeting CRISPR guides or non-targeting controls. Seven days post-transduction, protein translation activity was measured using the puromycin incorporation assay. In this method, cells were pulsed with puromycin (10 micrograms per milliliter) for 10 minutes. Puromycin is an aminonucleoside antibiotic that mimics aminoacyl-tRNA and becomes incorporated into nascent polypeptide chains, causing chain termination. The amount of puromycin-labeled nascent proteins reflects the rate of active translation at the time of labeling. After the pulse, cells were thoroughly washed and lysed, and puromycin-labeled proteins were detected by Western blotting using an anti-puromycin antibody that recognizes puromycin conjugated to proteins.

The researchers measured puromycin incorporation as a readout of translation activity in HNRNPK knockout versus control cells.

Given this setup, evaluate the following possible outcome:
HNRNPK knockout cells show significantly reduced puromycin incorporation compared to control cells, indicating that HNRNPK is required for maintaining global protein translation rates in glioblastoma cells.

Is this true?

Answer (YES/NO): YES